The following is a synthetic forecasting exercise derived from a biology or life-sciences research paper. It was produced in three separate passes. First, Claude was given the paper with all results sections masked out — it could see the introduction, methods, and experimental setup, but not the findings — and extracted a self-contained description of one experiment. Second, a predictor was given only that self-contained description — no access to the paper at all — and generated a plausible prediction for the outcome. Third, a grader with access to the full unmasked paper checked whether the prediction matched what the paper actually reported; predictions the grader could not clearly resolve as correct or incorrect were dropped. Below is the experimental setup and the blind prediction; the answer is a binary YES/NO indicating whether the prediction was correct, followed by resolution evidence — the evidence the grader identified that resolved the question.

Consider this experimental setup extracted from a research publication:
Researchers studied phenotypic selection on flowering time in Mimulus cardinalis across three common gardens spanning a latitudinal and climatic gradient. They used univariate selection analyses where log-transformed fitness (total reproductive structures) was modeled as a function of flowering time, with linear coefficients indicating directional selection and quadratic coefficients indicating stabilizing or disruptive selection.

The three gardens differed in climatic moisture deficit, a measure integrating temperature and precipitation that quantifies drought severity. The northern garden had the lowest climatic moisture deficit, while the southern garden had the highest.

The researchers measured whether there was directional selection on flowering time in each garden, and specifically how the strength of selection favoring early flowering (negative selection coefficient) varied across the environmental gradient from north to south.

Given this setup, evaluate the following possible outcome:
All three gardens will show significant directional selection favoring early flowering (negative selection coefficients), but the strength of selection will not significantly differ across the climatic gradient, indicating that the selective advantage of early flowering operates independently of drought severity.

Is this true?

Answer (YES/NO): NO